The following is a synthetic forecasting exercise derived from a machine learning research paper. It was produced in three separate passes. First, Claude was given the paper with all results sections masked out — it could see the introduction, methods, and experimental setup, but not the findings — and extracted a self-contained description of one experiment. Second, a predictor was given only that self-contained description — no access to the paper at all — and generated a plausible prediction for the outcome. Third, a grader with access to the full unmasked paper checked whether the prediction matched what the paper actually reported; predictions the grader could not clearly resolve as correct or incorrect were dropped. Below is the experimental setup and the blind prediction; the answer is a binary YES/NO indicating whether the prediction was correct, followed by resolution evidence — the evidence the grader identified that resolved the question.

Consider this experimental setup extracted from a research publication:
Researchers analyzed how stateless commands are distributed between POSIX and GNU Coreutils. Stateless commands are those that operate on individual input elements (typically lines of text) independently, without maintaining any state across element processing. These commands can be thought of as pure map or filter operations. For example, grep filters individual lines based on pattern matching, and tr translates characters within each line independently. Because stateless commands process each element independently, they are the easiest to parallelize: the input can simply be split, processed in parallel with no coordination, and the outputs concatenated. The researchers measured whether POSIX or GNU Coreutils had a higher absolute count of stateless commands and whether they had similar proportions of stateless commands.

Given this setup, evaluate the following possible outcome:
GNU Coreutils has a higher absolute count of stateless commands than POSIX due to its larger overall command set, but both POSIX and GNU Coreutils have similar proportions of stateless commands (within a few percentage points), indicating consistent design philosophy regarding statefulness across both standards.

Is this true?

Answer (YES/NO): NO